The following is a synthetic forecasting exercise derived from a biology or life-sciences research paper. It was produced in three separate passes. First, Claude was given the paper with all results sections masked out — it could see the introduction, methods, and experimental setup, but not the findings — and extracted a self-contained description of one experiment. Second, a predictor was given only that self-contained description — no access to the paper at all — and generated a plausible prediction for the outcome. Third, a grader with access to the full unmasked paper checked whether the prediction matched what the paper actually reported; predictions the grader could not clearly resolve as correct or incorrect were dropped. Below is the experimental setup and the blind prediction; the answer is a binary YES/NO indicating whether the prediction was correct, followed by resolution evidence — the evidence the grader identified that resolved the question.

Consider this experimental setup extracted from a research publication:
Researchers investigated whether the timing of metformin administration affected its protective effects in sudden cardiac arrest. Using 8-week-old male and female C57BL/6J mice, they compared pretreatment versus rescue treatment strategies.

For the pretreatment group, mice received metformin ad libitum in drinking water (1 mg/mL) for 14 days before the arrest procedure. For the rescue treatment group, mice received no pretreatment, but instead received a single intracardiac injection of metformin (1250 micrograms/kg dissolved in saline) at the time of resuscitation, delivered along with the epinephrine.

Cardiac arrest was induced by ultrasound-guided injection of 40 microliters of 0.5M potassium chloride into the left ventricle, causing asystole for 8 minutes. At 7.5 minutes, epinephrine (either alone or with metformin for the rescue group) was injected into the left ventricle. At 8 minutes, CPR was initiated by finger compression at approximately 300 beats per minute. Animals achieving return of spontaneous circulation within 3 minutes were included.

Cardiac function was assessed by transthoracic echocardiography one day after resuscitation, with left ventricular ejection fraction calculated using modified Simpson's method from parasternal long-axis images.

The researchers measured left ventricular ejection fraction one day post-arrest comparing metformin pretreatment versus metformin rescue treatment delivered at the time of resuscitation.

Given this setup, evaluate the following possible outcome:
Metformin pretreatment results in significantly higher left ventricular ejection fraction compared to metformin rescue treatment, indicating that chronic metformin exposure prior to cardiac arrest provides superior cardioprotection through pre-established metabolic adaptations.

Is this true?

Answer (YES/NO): NO